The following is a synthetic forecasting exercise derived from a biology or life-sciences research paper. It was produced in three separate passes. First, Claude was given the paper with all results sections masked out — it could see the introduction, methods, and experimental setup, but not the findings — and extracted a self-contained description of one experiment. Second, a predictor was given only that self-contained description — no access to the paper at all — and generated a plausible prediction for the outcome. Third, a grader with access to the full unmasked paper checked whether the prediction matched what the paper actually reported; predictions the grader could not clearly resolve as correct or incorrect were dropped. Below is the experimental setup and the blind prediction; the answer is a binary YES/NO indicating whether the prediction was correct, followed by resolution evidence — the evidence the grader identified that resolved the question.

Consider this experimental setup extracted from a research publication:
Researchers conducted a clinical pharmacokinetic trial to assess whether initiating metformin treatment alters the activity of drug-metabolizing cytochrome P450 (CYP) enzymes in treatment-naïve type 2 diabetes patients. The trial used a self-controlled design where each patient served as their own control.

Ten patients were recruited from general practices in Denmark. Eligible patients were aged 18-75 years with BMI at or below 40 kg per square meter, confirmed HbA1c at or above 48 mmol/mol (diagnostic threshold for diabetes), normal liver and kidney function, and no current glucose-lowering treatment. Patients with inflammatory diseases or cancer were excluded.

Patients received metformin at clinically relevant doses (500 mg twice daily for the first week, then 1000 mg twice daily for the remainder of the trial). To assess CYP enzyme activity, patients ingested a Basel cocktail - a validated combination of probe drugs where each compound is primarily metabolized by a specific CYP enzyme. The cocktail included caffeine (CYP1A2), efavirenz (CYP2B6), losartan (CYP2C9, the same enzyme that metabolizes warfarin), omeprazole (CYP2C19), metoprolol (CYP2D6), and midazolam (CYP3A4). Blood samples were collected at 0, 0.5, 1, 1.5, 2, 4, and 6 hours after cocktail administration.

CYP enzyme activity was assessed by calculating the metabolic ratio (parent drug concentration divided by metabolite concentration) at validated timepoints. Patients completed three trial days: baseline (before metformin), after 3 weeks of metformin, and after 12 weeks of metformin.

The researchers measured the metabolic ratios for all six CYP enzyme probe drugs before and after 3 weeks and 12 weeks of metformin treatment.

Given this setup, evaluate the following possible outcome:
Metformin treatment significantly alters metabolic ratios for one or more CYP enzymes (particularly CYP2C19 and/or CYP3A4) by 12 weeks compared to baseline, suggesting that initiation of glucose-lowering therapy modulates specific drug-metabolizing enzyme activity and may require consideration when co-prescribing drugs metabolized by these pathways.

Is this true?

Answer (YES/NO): NO